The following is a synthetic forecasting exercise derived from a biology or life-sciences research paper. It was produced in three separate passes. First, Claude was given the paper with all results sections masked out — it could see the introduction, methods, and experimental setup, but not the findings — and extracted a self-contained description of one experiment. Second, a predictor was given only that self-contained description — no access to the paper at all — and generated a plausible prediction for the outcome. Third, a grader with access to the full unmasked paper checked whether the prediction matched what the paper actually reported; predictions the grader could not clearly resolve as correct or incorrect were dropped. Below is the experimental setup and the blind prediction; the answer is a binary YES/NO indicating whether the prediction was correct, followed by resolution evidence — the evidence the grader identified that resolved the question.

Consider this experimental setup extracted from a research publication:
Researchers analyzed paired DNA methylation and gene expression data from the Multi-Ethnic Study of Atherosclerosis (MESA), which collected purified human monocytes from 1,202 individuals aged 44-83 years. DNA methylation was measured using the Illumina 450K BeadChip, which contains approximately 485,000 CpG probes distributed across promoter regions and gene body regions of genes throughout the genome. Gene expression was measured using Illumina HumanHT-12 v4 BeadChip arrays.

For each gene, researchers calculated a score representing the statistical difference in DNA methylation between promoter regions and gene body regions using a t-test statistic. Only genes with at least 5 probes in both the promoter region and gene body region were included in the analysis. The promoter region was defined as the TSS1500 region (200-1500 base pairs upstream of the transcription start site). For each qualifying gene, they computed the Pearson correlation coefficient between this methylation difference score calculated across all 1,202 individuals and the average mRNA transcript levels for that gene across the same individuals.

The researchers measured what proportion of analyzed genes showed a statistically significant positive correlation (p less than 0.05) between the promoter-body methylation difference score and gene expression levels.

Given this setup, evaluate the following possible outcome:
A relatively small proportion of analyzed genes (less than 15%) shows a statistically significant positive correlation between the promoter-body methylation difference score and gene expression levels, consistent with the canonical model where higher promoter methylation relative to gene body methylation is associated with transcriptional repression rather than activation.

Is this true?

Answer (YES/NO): NO